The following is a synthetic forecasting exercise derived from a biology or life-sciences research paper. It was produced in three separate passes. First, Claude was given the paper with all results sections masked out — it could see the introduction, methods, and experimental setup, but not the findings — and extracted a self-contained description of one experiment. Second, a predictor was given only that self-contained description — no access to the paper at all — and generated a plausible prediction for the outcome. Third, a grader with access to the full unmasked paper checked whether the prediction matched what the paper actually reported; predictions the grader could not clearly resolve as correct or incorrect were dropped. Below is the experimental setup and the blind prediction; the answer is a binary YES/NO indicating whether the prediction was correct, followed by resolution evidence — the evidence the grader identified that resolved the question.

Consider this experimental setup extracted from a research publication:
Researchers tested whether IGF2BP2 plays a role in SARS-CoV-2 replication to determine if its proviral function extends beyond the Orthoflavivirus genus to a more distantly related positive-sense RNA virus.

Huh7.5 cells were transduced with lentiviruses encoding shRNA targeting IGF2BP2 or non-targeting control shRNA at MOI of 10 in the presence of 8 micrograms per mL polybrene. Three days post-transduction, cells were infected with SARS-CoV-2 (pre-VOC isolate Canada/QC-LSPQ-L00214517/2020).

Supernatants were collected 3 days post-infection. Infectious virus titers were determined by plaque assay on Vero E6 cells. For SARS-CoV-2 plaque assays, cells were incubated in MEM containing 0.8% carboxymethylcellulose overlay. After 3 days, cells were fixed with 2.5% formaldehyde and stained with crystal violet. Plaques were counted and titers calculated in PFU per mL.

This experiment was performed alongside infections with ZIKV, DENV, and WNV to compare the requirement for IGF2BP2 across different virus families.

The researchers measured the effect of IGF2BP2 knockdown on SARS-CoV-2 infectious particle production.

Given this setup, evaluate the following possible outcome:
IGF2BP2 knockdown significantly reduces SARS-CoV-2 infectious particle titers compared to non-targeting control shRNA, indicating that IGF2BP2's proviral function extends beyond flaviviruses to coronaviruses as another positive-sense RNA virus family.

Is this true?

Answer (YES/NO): NO